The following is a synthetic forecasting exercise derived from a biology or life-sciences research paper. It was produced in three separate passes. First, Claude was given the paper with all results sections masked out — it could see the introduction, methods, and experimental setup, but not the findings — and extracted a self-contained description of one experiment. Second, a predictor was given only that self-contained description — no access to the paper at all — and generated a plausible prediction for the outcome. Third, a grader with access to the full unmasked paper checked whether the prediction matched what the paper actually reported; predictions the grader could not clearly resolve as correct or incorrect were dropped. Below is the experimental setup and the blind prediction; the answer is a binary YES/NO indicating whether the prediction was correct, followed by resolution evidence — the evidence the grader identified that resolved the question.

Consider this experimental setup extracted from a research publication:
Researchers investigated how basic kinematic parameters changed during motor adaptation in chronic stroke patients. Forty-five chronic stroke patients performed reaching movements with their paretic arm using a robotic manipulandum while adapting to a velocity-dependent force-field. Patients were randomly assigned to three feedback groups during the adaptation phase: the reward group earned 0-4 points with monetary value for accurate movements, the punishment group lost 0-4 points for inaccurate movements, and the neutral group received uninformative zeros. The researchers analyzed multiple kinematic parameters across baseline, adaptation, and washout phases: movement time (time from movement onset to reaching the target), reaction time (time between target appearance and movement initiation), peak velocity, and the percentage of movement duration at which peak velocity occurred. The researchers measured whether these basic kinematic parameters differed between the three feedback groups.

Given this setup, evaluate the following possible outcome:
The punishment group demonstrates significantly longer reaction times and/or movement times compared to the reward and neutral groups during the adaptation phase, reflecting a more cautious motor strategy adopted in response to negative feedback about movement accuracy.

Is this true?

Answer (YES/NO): NO